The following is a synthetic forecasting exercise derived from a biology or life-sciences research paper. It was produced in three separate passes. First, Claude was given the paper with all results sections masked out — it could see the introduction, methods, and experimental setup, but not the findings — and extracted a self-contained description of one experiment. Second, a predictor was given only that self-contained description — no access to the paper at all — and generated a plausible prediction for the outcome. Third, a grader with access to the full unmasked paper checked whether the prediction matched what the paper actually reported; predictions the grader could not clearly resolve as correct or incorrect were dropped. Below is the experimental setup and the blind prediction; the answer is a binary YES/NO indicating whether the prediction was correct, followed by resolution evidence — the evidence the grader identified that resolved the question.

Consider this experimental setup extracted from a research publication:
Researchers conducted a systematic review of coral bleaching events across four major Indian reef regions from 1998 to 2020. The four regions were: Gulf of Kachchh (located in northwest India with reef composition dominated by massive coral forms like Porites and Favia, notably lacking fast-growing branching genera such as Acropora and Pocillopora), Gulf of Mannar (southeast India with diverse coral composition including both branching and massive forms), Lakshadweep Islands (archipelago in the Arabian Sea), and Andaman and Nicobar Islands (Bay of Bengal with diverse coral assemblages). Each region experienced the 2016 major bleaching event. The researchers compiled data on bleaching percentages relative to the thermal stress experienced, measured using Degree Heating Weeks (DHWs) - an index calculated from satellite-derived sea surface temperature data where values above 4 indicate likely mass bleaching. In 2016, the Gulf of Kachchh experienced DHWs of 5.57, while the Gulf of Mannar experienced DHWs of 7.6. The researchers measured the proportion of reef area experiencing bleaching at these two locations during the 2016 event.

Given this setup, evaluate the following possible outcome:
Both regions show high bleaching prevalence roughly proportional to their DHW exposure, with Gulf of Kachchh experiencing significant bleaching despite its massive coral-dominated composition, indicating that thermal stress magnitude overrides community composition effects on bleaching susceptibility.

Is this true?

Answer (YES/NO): NO